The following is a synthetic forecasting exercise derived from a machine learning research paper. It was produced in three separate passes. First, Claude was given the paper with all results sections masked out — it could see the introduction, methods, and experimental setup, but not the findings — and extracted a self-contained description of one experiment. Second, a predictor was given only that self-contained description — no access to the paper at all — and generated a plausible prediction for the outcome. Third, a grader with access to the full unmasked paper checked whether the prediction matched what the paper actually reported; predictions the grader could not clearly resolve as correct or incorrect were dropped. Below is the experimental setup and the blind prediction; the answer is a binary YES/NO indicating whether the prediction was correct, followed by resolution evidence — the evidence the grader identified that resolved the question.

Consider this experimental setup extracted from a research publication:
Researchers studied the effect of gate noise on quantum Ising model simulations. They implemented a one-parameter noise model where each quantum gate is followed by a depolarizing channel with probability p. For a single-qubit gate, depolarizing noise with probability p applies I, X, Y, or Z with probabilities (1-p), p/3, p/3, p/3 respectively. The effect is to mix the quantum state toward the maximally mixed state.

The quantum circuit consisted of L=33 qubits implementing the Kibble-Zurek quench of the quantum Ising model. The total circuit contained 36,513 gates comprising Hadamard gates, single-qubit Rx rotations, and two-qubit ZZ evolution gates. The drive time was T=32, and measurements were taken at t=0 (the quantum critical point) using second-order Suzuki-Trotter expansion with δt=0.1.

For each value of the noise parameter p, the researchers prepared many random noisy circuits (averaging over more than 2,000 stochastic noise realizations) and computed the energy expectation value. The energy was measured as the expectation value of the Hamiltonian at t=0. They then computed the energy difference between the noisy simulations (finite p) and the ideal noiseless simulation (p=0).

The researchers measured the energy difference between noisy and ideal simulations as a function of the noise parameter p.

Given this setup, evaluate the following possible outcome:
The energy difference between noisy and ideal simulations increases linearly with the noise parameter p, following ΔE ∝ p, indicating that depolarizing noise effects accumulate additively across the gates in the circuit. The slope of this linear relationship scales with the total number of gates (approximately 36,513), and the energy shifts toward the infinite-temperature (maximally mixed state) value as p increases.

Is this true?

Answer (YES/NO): NO